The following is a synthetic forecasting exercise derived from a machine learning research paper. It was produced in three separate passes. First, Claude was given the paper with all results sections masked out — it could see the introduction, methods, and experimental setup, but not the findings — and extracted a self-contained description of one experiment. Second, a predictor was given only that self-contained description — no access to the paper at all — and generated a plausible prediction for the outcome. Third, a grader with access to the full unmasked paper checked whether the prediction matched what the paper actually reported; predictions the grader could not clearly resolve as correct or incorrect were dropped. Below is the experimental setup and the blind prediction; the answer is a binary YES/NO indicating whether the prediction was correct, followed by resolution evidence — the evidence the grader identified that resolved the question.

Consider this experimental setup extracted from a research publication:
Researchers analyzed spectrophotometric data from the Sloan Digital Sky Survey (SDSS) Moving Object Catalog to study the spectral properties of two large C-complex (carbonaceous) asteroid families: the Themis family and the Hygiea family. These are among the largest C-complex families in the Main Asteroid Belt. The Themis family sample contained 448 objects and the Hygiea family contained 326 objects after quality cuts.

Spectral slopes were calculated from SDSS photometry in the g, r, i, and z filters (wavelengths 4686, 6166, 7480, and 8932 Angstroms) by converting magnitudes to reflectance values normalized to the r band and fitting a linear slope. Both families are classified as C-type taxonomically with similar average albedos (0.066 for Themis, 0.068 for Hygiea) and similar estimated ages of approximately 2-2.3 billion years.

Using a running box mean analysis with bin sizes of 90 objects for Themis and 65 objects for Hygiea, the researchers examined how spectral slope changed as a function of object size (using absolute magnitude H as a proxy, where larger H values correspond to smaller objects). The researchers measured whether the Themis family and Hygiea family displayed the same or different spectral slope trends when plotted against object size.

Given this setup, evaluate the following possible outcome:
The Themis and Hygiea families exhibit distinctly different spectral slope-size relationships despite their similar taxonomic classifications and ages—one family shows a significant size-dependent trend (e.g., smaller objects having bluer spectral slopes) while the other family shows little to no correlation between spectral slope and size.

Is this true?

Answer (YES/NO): NO